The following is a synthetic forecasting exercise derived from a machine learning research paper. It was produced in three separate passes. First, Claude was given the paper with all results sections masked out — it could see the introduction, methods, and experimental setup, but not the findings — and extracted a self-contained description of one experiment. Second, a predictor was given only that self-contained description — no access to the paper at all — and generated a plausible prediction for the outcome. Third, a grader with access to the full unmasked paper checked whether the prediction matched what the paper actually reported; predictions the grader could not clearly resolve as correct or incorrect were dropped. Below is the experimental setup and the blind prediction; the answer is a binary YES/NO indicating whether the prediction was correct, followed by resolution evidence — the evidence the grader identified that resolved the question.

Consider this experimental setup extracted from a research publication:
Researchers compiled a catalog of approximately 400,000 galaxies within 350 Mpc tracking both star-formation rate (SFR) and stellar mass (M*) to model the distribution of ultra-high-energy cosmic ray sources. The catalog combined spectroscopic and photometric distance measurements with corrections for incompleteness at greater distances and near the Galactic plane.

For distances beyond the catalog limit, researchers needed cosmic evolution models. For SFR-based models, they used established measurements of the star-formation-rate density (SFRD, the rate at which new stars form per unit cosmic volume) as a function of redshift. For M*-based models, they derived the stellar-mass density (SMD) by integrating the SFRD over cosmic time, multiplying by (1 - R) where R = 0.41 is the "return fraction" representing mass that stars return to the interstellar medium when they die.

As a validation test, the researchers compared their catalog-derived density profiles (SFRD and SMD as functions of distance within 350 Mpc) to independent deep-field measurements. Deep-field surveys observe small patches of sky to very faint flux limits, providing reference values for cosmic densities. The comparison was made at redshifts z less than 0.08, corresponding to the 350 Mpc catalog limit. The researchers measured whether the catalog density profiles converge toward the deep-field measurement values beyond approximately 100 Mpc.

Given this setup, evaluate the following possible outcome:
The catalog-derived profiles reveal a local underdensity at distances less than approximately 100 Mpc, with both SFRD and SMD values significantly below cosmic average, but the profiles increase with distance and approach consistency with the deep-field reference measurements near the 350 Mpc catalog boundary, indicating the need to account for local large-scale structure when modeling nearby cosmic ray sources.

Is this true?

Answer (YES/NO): NO